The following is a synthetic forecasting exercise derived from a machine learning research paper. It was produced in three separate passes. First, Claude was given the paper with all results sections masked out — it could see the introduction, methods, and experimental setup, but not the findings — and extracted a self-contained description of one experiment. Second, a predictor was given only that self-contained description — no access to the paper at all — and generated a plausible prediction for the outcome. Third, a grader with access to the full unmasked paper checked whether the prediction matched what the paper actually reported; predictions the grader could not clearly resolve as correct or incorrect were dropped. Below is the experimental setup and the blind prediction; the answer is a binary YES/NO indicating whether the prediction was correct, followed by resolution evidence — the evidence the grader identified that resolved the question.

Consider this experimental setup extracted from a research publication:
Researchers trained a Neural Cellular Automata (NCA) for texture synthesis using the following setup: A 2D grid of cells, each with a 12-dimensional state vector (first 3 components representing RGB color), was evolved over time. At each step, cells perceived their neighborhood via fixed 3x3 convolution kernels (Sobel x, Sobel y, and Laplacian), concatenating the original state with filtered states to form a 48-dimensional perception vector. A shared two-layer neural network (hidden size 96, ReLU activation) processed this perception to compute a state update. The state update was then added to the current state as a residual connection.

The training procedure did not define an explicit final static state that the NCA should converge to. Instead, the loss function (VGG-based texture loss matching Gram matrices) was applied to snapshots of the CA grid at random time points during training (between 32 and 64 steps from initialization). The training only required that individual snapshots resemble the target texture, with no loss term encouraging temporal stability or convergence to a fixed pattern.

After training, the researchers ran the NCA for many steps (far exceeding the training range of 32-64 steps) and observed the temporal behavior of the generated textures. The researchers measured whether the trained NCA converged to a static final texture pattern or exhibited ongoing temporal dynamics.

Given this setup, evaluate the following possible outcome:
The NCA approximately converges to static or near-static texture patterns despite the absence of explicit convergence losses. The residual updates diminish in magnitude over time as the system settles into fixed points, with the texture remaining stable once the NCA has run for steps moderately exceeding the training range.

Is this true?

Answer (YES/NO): NO